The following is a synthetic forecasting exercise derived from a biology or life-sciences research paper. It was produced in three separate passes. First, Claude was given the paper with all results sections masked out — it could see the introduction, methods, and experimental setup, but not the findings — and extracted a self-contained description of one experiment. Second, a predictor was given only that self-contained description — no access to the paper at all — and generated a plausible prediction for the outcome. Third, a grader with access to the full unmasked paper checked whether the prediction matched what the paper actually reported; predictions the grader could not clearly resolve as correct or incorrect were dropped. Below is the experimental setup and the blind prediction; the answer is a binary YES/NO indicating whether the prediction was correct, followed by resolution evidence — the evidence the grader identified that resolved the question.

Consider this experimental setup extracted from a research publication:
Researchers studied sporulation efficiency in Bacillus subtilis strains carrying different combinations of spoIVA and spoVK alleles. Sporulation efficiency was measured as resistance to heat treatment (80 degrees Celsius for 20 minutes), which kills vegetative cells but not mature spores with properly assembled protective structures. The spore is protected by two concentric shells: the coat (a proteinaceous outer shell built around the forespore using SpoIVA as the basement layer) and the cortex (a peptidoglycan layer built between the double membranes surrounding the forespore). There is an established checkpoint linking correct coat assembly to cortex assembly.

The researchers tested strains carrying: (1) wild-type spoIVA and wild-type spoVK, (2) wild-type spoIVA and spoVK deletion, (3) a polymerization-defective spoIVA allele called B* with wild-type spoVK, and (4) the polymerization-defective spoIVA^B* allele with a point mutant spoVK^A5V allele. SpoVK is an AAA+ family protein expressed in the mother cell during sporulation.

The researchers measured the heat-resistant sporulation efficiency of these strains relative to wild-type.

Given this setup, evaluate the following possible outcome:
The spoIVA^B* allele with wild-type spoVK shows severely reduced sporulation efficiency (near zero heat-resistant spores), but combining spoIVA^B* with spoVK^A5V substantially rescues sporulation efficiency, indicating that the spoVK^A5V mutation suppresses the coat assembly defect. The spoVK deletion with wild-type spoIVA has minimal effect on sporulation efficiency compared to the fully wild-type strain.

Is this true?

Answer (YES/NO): NO